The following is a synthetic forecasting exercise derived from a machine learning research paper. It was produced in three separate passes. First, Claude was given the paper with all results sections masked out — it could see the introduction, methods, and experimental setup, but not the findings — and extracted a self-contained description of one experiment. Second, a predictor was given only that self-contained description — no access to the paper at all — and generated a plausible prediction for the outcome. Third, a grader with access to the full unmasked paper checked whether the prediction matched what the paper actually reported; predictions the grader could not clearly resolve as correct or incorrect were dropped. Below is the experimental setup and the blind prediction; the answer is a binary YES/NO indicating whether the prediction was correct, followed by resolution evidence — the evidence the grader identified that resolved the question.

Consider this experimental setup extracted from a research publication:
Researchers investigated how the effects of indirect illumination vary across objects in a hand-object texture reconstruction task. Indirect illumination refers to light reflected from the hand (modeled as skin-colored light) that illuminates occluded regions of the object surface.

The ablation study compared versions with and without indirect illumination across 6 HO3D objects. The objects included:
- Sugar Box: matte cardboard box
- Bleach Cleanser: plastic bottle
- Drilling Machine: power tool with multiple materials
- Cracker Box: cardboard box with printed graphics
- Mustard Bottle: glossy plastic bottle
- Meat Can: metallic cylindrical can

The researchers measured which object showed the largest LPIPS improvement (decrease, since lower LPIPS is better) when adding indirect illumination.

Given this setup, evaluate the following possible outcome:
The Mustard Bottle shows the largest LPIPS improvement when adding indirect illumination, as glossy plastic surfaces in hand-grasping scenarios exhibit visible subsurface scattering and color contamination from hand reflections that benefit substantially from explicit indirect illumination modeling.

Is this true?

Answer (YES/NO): NO